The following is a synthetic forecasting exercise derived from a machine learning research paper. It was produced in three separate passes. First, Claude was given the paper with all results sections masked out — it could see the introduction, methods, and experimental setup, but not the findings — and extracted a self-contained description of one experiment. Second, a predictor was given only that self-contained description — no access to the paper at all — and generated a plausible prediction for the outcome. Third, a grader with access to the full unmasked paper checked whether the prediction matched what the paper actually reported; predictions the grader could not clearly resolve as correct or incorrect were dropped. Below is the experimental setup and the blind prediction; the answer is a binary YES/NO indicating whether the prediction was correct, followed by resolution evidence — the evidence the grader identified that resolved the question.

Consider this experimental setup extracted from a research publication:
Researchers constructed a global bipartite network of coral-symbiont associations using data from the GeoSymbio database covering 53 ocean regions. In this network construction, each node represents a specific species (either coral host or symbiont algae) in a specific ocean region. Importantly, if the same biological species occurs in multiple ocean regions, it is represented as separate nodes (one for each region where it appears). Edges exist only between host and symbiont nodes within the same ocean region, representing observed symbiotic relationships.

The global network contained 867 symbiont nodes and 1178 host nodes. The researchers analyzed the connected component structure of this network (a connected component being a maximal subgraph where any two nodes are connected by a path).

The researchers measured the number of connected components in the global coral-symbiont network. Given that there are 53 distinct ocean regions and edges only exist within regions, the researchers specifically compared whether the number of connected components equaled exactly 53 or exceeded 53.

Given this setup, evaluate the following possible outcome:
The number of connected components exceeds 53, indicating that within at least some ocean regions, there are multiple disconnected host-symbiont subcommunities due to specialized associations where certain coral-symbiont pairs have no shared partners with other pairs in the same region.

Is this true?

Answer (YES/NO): YES